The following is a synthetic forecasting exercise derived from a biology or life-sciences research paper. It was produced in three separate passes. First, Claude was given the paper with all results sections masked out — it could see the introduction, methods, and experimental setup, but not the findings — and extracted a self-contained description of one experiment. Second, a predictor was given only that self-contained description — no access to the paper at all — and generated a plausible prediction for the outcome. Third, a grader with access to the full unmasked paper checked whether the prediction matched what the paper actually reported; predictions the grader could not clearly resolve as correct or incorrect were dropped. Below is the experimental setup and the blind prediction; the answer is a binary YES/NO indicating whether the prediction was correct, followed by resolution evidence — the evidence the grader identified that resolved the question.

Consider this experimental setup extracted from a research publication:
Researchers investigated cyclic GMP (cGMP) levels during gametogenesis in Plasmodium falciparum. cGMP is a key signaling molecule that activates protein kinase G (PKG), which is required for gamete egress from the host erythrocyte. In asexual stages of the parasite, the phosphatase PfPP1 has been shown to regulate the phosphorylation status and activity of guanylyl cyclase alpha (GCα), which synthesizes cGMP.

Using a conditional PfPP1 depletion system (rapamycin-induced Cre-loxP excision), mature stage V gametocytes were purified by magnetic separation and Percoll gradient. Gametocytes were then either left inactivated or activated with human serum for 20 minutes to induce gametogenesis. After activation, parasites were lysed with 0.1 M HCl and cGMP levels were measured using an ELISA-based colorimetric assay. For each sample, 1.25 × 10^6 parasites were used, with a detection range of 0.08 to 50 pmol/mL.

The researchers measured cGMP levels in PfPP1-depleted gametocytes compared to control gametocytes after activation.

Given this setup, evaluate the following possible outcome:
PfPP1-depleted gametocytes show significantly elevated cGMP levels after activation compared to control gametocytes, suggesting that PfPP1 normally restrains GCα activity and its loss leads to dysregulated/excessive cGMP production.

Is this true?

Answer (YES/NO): NO